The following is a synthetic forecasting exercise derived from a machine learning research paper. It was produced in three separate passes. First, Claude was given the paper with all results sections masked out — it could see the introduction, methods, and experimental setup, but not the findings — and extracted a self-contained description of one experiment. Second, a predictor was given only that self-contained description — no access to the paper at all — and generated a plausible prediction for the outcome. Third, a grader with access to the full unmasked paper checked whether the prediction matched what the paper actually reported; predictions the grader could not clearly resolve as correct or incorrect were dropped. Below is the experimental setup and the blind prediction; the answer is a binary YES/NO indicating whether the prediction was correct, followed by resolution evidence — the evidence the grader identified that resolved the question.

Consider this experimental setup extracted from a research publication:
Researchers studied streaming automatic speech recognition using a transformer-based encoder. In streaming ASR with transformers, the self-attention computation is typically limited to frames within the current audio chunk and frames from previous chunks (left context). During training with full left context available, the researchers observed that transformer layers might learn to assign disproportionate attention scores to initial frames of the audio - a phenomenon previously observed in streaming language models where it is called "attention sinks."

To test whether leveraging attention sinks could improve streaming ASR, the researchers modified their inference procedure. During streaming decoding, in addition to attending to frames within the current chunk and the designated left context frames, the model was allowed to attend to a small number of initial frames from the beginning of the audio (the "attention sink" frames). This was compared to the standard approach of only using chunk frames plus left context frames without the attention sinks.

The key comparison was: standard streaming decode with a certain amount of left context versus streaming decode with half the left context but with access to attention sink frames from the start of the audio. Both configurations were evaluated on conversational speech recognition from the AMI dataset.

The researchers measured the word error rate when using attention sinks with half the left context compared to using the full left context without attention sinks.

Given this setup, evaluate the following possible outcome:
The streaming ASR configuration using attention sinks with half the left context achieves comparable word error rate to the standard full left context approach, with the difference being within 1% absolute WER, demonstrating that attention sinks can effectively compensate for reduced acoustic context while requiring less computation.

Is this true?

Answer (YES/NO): NO